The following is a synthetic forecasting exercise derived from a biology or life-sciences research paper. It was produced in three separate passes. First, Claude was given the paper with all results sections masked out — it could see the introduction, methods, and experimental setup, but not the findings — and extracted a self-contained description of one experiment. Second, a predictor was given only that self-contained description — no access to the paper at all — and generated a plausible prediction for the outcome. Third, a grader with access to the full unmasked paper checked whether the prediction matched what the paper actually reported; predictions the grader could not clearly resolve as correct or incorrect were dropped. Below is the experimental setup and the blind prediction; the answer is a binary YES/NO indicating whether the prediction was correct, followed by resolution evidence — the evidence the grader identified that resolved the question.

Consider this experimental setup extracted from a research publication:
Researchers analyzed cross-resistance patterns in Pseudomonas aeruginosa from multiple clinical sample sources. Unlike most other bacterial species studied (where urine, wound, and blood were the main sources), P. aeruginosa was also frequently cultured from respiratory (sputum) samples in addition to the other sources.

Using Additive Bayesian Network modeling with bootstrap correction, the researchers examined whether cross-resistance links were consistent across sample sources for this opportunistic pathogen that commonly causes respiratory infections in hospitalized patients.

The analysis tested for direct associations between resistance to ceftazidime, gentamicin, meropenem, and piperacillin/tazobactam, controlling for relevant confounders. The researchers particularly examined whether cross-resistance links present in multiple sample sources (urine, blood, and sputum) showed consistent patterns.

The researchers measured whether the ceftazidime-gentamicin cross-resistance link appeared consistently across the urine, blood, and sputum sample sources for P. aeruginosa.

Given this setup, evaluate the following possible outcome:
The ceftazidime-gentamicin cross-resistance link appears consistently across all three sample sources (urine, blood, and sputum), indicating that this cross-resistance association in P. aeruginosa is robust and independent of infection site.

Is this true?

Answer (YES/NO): YES